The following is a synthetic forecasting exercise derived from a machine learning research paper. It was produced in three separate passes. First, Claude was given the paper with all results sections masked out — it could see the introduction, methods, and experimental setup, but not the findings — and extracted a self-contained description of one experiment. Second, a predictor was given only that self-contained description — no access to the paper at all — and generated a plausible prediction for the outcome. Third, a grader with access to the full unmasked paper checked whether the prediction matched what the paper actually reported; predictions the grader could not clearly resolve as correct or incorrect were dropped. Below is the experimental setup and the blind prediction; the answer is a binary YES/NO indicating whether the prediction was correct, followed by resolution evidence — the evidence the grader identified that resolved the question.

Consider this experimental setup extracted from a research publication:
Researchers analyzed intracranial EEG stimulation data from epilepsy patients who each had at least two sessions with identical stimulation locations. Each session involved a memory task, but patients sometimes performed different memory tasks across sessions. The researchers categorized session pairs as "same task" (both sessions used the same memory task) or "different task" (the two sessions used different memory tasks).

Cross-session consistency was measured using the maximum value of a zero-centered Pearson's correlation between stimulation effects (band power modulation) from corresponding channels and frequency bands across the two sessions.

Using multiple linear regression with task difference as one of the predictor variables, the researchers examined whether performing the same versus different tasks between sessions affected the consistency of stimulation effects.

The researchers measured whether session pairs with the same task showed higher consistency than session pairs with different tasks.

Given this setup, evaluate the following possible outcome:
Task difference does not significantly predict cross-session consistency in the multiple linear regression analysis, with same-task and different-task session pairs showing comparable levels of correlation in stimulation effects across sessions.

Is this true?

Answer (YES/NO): NO